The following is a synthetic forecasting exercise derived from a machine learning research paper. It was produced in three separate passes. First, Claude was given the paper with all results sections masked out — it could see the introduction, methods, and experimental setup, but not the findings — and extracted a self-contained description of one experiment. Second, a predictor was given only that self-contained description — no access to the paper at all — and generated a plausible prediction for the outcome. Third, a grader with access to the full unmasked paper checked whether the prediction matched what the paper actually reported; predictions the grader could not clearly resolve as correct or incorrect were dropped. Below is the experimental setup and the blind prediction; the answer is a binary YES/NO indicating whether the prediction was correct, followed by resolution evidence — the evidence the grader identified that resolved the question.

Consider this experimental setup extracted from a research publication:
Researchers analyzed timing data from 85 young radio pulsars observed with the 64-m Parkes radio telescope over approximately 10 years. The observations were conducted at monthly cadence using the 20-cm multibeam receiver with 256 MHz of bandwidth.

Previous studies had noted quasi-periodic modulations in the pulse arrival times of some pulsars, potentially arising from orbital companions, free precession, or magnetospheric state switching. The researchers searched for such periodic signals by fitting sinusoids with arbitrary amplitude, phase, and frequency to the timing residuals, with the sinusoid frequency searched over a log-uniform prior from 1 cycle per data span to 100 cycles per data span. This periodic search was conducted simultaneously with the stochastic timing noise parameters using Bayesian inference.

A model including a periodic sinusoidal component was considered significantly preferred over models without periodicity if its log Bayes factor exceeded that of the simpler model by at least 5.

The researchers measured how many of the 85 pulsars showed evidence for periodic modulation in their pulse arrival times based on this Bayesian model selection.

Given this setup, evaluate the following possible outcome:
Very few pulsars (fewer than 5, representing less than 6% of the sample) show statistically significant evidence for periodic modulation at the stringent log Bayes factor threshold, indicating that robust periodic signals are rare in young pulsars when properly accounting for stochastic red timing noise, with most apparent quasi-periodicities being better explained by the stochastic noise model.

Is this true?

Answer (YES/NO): YES